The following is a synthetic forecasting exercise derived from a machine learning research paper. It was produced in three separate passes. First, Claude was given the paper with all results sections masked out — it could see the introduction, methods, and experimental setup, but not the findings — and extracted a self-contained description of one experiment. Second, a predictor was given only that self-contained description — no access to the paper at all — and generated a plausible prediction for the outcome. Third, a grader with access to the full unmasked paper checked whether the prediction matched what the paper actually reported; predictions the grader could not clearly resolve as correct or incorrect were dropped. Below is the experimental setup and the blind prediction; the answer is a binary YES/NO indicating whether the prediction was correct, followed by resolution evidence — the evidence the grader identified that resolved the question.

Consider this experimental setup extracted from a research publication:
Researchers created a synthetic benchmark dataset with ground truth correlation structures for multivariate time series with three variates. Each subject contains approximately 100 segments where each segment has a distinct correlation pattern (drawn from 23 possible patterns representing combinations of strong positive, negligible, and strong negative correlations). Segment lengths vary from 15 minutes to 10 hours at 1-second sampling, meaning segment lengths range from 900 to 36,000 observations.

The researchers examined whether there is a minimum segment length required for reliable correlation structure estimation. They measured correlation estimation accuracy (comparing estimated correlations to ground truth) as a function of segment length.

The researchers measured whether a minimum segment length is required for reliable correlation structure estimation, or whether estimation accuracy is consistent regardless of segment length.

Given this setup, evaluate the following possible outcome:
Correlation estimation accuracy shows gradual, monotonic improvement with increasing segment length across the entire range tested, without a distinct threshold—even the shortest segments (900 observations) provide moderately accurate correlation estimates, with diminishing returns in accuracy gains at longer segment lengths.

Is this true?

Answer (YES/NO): NO